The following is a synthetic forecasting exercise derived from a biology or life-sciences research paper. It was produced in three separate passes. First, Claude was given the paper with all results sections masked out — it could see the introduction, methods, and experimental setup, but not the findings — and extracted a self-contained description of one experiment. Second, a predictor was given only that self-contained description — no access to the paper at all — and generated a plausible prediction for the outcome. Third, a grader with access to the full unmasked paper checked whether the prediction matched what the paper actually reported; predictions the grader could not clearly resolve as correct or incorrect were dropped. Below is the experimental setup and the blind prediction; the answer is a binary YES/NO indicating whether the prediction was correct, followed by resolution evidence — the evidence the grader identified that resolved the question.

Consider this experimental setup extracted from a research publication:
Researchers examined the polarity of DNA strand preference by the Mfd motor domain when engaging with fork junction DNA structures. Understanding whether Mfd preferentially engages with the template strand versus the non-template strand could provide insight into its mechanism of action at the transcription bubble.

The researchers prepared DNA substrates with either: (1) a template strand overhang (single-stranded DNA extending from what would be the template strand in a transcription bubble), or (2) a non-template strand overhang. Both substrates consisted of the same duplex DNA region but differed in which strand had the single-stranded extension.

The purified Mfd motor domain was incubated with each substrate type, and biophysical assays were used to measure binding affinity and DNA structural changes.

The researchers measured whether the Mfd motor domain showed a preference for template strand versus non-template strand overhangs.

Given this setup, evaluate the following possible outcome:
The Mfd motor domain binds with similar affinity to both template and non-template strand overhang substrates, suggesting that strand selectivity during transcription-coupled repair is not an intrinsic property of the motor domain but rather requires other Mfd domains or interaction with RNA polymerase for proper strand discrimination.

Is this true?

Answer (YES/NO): NO